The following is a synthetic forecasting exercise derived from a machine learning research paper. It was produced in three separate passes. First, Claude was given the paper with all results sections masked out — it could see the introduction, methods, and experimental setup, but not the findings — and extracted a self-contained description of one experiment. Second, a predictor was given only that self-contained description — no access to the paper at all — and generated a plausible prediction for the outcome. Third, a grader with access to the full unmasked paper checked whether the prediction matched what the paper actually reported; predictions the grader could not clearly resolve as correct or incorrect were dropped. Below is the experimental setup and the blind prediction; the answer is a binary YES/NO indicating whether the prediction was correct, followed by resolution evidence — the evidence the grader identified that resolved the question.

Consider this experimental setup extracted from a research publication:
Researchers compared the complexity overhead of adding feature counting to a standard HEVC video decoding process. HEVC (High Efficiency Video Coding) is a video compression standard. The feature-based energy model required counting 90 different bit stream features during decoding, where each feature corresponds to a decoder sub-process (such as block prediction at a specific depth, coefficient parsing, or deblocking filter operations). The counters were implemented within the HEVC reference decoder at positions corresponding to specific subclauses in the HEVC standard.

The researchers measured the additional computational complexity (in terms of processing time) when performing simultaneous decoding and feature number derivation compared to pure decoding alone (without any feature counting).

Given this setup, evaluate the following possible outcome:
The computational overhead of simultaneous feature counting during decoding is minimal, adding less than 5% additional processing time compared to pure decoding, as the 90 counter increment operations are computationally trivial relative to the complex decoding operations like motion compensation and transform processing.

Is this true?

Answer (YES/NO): YES